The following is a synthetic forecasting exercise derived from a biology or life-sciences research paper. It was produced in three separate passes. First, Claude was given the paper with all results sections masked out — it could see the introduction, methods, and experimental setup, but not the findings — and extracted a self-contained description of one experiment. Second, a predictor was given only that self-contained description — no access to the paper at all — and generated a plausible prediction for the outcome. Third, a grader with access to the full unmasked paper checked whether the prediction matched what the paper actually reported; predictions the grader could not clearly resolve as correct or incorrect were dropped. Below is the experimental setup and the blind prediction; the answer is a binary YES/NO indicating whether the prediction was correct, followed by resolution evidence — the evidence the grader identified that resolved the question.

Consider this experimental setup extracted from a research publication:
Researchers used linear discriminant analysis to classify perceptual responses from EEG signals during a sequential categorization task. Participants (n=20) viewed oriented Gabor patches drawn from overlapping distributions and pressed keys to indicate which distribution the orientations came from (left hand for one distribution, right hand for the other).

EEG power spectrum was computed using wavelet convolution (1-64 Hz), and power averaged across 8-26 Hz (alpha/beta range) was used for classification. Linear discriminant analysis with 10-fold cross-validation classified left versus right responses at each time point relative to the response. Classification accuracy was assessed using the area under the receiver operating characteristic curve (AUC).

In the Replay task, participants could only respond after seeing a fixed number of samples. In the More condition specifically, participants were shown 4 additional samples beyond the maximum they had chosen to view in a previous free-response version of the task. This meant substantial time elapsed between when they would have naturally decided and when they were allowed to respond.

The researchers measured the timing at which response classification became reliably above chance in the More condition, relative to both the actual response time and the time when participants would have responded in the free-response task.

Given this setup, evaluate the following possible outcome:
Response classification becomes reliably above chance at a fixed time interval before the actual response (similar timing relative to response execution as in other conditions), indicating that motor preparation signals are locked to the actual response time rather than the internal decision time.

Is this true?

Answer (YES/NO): NO